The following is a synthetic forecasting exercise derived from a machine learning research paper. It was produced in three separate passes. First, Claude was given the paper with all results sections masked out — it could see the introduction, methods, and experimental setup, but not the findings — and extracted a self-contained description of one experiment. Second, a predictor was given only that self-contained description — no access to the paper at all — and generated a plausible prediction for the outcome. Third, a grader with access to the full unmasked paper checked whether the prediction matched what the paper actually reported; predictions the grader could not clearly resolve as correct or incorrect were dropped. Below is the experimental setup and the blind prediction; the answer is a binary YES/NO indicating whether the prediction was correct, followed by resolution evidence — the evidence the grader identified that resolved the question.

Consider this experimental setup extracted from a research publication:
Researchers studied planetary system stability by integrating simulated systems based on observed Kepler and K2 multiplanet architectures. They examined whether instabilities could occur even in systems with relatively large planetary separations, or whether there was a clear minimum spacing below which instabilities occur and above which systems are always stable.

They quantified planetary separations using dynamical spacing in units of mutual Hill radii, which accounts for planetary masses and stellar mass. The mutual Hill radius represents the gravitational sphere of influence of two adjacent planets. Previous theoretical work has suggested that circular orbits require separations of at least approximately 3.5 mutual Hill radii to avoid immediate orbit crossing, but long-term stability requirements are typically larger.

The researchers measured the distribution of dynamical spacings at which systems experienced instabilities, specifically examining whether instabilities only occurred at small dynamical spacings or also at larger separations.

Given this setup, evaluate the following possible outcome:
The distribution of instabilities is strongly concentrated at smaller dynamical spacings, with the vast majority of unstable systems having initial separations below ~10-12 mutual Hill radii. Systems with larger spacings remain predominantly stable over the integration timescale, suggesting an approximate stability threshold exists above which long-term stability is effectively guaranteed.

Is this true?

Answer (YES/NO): NO